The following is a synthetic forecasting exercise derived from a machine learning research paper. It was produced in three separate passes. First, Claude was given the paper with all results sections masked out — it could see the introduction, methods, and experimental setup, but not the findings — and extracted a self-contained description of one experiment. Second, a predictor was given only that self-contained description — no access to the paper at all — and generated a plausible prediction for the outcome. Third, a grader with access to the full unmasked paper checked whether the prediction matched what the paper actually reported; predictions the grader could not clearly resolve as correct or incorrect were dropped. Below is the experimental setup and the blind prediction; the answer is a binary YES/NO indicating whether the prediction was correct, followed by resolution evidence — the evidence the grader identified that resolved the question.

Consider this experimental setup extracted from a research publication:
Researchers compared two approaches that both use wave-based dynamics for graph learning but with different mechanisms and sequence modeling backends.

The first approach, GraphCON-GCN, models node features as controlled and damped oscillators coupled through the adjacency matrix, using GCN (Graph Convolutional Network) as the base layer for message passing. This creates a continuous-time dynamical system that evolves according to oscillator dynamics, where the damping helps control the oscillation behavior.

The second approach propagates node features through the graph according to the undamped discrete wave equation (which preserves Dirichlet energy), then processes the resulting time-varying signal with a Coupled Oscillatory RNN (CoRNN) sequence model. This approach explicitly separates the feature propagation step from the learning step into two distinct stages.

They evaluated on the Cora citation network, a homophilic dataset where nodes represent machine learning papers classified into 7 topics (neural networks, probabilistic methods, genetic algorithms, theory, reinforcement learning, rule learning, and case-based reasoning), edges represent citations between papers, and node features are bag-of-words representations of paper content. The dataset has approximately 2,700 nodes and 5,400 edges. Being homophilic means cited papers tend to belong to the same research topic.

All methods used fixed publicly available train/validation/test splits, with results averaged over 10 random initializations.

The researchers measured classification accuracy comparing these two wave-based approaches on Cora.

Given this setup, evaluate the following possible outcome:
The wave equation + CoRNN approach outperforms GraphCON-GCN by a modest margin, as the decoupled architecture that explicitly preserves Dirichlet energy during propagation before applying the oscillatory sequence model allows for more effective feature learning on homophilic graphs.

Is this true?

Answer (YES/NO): NO